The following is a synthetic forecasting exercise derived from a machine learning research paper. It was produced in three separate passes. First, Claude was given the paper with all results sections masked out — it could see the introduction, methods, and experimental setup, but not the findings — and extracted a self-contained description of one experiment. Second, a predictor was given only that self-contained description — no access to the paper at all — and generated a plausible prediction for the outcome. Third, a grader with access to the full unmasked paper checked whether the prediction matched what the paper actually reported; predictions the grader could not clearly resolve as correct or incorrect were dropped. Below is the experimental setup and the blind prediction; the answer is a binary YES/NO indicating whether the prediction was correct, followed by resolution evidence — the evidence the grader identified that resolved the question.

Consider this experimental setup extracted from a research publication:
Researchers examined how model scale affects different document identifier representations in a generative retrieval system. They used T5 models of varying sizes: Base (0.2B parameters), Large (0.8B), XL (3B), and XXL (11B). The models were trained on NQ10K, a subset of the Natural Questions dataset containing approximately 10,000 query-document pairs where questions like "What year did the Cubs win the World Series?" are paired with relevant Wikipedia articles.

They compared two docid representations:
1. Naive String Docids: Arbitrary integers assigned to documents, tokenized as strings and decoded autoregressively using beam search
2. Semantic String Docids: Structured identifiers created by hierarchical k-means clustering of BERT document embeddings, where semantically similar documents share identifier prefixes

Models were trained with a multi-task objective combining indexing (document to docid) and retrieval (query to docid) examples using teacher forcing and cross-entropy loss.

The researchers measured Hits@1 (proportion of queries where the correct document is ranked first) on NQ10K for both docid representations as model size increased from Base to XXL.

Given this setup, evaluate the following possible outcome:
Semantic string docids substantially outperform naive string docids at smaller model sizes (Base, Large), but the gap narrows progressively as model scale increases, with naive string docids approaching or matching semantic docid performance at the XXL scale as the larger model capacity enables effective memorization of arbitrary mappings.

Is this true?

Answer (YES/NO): NO